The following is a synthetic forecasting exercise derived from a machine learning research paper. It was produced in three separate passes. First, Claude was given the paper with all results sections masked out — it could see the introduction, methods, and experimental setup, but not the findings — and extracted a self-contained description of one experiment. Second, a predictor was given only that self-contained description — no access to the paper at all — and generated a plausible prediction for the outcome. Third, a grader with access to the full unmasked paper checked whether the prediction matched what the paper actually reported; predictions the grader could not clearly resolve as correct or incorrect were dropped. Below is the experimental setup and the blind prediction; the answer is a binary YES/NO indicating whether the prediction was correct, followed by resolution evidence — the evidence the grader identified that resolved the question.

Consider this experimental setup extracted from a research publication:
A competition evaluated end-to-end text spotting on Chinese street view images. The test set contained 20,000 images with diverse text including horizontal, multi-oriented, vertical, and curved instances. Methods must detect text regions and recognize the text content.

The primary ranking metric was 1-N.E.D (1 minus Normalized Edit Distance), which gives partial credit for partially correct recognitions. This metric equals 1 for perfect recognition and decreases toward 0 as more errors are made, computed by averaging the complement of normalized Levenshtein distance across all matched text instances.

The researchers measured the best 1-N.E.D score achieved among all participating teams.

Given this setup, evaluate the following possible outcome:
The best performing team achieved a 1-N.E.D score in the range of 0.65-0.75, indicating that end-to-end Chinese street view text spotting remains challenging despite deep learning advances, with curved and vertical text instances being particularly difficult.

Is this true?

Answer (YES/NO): YES